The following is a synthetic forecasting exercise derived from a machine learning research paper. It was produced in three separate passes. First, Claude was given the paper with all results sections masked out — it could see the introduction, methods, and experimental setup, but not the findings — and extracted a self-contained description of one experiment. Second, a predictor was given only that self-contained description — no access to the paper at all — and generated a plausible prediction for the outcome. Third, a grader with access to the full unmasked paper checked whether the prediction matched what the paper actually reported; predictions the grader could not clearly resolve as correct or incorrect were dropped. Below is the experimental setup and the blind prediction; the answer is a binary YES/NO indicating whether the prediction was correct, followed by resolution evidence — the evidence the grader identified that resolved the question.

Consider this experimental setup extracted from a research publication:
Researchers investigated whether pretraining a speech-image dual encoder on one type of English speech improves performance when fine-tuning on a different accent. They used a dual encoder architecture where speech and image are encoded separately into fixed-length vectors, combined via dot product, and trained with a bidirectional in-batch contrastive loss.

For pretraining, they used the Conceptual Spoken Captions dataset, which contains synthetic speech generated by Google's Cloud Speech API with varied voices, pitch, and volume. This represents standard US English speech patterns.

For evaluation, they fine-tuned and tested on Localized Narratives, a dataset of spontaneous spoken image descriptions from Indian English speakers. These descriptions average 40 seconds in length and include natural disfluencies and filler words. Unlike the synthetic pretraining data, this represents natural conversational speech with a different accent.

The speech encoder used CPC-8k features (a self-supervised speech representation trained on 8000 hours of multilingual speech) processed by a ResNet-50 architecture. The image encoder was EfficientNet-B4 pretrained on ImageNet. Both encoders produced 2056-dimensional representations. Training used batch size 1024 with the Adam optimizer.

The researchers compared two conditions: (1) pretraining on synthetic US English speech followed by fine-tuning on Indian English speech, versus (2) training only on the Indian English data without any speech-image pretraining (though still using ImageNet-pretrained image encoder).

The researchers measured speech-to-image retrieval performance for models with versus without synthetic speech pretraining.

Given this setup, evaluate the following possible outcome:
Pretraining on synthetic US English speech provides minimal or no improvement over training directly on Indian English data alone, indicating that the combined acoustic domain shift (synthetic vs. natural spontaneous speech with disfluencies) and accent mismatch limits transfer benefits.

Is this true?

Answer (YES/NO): NO